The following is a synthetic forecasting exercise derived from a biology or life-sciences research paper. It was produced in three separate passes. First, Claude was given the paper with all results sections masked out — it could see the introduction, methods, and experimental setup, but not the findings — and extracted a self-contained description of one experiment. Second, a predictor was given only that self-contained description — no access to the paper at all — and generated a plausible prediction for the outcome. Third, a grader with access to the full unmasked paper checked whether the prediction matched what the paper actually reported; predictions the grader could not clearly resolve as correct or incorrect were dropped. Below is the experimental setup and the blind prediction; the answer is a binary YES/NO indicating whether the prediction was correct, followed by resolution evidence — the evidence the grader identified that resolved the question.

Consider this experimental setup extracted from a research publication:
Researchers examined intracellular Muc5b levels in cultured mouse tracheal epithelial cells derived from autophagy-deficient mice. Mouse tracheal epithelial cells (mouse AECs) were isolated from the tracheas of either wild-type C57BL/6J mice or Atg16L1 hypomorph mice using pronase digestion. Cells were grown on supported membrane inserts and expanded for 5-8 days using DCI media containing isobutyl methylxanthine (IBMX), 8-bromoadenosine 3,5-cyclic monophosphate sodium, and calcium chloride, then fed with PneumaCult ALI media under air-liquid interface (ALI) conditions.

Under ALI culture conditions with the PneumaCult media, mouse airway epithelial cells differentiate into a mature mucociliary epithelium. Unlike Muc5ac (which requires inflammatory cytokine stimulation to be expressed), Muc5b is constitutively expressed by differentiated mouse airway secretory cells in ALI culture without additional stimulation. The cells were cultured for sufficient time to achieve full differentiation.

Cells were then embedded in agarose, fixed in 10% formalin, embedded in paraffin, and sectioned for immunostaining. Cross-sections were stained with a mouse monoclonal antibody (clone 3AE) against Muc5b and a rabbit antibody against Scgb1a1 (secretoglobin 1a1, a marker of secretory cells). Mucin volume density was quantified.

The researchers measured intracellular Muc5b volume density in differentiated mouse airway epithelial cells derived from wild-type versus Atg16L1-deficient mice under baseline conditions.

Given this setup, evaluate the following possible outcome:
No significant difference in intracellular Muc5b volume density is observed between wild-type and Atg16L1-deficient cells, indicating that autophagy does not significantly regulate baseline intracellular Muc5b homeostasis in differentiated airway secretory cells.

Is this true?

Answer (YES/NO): YES